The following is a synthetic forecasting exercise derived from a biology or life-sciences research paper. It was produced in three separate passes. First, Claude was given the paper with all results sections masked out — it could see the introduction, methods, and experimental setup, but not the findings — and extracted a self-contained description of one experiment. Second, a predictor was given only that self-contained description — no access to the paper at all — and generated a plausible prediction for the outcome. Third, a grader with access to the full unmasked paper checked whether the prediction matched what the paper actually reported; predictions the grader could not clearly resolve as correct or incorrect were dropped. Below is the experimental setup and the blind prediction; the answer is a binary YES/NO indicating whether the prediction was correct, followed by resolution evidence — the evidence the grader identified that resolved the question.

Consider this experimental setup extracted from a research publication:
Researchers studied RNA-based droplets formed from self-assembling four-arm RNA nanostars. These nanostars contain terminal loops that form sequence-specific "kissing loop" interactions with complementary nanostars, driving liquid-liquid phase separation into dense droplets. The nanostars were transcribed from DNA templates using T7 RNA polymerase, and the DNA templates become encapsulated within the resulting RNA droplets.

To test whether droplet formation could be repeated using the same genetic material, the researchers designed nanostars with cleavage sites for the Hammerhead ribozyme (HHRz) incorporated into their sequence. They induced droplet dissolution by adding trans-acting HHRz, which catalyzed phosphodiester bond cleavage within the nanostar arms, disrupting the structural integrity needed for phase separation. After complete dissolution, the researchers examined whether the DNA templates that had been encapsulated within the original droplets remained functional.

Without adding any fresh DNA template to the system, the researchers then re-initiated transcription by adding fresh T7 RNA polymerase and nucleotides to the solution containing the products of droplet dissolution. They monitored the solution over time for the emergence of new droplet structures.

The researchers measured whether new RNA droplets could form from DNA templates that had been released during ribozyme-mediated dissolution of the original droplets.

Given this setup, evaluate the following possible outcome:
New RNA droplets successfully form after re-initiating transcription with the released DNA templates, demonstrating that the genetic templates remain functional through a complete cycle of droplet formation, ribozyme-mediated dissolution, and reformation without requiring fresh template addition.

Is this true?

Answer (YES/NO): YES